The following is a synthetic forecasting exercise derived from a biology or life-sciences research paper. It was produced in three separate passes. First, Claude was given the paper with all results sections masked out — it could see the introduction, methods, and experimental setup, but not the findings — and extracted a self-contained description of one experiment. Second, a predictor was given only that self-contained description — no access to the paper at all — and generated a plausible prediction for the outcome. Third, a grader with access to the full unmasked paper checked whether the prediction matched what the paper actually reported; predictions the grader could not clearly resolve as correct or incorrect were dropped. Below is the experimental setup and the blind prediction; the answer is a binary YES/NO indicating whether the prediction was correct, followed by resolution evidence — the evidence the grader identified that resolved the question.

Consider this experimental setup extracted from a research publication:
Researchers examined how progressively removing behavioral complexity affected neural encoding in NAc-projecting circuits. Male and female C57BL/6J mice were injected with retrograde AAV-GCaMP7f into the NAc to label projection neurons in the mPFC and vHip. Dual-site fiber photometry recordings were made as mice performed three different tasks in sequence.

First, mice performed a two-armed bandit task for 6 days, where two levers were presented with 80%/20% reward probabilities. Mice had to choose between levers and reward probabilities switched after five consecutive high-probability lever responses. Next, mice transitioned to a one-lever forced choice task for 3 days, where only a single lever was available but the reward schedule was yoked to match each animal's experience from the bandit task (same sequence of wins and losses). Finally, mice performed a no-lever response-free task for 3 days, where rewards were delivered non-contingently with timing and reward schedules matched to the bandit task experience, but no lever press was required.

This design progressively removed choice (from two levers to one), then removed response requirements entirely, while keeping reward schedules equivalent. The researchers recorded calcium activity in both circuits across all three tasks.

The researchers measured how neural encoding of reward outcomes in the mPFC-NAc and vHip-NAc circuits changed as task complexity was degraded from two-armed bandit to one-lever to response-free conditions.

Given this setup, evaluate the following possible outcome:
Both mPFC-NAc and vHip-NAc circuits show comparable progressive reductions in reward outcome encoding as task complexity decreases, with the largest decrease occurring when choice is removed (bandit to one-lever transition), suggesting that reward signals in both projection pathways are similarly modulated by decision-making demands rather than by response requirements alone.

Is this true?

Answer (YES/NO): NO